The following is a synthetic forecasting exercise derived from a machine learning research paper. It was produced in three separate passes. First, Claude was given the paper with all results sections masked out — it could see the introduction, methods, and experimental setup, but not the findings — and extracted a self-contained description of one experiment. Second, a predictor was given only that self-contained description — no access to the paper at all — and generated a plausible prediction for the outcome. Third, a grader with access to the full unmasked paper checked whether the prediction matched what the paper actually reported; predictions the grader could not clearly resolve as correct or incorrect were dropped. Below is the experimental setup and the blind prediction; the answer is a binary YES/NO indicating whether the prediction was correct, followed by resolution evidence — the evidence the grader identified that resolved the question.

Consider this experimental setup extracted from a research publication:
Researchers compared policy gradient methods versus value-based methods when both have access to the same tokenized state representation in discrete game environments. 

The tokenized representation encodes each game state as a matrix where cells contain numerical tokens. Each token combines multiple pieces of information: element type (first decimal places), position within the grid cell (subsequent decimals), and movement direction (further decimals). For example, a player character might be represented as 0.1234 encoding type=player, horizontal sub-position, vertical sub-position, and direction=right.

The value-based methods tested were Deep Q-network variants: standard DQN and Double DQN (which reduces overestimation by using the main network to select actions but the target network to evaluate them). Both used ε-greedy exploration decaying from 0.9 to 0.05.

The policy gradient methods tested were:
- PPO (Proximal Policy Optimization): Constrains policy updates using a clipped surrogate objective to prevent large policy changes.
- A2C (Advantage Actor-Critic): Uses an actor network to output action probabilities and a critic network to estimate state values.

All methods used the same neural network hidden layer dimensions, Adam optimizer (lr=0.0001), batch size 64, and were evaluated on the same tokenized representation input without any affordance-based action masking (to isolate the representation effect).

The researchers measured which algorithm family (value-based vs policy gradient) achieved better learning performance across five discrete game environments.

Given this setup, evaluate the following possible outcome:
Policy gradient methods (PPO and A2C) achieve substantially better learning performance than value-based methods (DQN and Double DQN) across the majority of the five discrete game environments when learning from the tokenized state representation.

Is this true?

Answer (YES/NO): NO